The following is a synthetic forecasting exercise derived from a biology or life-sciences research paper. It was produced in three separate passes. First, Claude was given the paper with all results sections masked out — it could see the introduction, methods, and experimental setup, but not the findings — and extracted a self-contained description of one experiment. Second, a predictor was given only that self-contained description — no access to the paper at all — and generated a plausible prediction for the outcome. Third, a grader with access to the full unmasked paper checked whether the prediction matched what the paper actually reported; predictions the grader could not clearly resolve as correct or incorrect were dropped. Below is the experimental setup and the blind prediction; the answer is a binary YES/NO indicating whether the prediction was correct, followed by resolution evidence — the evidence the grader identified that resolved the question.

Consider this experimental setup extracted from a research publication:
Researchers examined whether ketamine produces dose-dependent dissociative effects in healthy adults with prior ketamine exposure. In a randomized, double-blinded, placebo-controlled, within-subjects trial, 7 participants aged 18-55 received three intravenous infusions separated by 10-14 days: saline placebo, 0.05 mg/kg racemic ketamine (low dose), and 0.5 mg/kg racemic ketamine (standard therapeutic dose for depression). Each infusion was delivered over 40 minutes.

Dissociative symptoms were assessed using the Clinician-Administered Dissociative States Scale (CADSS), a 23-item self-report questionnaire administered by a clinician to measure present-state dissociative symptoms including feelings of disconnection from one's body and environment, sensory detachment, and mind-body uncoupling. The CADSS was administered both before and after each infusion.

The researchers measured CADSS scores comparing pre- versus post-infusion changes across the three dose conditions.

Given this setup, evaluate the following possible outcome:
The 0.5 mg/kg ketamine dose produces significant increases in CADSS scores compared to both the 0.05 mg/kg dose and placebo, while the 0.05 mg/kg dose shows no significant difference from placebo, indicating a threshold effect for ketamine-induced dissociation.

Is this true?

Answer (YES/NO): YES